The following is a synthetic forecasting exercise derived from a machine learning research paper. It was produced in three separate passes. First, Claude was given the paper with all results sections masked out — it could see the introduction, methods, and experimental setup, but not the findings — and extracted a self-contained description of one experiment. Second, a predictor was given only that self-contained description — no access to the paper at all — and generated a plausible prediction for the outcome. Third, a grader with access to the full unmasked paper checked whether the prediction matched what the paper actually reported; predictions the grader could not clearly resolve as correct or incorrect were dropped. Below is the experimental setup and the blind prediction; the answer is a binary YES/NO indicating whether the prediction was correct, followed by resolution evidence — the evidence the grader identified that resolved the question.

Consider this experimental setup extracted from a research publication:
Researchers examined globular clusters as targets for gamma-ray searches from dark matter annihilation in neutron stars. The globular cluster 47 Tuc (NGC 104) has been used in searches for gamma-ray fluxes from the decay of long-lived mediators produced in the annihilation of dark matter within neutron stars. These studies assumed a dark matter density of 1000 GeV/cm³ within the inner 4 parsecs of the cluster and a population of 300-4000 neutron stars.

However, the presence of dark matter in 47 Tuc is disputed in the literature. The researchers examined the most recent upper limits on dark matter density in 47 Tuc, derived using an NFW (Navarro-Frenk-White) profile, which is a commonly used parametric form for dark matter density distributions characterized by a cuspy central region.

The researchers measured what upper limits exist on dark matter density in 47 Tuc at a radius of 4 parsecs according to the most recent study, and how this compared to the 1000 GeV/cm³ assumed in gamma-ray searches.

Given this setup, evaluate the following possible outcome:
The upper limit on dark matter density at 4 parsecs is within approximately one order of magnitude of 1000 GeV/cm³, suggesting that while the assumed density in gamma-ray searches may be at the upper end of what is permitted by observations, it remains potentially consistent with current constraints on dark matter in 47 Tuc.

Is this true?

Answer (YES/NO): YES